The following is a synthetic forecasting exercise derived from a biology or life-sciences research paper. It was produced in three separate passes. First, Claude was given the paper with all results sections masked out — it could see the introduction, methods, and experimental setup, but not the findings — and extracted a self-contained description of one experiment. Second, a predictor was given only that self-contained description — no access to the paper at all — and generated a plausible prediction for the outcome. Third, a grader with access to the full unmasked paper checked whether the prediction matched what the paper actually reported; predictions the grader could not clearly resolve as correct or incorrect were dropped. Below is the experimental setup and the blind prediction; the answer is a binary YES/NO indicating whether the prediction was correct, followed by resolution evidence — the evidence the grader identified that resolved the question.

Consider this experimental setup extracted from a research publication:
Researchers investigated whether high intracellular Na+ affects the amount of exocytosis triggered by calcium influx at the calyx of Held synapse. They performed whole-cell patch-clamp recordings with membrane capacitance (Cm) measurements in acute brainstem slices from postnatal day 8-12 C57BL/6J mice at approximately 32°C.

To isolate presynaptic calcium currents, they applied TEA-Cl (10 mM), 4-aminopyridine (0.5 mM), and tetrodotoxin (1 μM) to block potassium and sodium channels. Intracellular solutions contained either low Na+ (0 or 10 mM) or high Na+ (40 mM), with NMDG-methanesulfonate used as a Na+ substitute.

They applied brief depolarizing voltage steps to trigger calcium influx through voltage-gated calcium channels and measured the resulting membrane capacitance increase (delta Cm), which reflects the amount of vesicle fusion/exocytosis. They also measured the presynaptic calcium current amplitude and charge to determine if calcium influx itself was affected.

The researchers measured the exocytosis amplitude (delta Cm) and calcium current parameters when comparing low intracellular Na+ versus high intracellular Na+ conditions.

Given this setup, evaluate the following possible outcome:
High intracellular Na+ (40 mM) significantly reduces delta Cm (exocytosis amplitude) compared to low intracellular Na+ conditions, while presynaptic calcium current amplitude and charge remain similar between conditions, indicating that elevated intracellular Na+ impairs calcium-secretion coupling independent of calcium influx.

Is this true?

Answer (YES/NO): NO